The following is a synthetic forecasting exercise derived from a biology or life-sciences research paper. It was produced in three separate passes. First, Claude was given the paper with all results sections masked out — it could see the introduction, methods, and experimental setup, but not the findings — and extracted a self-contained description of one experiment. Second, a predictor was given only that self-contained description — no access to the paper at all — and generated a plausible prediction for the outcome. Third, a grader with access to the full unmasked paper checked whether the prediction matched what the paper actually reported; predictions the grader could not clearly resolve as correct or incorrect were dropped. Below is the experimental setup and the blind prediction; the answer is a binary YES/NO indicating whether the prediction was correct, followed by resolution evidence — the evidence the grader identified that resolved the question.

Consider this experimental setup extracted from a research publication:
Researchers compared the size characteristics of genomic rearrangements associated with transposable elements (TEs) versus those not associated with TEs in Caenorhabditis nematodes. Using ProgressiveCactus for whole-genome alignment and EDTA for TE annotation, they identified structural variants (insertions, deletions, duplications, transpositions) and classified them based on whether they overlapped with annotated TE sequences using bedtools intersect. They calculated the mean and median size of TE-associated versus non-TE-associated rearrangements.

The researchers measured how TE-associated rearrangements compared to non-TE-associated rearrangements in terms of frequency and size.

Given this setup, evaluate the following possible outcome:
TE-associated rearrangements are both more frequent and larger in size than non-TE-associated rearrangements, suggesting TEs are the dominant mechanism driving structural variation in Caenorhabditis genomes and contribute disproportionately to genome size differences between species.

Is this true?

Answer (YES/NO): NO